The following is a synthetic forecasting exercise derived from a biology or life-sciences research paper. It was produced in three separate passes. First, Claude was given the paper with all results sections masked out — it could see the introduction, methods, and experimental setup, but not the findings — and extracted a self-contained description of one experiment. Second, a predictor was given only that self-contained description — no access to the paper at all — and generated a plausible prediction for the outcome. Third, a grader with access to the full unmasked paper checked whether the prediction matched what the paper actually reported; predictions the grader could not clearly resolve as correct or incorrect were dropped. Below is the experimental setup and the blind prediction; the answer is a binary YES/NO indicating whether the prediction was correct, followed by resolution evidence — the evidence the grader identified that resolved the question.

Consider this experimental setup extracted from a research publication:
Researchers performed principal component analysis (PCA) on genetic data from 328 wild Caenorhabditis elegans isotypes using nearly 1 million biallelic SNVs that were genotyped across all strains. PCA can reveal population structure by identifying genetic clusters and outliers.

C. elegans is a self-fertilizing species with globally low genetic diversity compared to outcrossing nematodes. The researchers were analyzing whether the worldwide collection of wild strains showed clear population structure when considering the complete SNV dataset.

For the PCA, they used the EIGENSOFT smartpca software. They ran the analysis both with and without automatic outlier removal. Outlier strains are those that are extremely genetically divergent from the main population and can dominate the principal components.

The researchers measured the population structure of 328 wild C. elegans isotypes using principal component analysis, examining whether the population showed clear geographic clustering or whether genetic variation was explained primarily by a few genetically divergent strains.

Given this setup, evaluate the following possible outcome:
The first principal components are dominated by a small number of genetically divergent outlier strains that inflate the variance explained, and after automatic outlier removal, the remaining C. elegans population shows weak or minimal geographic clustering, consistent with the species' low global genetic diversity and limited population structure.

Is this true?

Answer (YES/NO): NO